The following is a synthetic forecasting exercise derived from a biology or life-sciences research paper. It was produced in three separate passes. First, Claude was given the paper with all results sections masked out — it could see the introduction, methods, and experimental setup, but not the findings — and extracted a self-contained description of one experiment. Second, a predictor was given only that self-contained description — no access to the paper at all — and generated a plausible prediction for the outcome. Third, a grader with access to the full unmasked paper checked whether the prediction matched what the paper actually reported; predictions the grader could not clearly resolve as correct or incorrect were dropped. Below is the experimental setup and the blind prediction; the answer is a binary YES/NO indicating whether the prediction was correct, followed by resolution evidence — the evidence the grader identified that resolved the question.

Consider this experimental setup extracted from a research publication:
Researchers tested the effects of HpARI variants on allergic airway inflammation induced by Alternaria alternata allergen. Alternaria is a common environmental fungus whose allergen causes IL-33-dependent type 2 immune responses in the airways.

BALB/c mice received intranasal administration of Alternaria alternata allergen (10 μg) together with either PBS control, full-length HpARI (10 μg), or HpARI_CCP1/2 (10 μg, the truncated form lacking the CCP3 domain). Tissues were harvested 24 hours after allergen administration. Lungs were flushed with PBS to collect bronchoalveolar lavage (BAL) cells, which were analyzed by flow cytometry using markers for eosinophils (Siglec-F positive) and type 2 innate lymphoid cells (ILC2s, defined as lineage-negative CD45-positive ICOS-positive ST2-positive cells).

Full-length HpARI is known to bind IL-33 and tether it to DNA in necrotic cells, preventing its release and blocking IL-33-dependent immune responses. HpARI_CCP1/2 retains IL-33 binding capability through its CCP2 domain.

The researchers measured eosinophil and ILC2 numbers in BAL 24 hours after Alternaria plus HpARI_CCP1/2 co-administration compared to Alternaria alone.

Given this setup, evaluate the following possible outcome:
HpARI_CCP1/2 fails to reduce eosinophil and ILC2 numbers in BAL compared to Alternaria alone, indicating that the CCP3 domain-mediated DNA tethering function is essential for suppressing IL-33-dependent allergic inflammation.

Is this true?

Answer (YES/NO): NO